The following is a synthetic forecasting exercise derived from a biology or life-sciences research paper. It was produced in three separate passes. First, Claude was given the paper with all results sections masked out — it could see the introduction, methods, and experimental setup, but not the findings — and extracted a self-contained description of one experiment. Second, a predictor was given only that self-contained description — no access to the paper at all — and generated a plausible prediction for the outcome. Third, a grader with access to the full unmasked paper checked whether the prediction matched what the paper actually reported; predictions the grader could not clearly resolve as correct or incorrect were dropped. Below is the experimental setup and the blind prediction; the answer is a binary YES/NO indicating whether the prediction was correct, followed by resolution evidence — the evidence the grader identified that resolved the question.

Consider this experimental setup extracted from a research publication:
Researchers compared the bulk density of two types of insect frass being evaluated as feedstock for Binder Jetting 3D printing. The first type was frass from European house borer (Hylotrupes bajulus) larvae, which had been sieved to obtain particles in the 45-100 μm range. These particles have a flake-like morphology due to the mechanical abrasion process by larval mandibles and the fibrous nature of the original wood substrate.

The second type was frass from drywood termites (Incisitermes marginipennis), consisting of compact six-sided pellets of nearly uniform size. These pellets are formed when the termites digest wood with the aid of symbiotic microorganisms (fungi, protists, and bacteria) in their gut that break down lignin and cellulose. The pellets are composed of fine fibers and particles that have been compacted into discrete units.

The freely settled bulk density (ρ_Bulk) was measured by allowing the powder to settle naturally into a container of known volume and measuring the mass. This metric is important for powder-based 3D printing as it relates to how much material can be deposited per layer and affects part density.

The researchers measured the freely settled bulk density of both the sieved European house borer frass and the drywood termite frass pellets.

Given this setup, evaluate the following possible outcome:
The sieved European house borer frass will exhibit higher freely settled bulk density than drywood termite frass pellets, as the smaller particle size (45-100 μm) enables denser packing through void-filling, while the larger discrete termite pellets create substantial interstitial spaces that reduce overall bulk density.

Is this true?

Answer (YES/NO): NO